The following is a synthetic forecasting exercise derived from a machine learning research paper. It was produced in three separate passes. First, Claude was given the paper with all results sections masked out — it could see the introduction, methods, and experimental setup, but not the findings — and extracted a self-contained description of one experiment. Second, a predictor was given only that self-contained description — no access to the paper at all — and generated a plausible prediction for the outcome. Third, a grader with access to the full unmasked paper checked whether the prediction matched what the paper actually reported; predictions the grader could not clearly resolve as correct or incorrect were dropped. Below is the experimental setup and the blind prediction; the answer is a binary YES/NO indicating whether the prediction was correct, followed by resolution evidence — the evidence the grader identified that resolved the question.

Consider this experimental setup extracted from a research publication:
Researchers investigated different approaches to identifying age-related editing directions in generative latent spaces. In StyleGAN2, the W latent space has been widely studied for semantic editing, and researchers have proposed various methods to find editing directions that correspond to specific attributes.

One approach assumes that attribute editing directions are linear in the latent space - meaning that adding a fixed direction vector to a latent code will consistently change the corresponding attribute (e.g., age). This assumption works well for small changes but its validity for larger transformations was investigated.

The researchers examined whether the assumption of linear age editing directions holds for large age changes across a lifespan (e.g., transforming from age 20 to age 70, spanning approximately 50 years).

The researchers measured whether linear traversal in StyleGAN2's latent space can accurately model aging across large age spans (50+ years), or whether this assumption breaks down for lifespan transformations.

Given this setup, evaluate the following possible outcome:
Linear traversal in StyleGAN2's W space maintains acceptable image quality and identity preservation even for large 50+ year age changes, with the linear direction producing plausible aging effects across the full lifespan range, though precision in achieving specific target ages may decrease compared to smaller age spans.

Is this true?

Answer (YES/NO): NO